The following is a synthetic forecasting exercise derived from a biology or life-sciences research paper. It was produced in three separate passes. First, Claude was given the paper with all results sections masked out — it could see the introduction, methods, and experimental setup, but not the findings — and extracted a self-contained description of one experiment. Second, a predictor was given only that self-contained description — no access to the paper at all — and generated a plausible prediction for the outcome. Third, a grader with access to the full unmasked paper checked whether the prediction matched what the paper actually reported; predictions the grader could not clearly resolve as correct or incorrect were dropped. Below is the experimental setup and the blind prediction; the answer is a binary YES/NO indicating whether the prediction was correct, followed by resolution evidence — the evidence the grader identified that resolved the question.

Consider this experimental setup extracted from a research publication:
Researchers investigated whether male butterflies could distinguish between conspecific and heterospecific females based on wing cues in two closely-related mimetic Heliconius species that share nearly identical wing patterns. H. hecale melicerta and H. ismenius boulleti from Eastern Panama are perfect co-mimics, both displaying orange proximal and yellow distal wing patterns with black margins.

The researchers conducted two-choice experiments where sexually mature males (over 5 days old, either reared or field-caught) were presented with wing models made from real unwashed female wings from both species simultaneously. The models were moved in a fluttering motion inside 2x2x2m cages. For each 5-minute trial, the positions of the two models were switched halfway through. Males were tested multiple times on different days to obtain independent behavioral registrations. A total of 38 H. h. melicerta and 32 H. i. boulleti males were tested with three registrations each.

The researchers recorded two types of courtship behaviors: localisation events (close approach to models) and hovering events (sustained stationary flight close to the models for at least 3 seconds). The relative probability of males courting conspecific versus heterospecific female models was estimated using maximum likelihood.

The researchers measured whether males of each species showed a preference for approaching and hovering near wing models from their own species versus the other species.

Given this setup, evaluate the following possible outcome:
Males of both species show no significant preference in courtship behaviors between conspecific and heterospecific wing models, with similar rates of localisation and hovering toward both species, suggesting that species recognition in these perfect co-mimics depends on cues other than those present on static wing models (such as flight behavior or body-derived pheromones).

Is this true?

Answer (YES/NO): NO